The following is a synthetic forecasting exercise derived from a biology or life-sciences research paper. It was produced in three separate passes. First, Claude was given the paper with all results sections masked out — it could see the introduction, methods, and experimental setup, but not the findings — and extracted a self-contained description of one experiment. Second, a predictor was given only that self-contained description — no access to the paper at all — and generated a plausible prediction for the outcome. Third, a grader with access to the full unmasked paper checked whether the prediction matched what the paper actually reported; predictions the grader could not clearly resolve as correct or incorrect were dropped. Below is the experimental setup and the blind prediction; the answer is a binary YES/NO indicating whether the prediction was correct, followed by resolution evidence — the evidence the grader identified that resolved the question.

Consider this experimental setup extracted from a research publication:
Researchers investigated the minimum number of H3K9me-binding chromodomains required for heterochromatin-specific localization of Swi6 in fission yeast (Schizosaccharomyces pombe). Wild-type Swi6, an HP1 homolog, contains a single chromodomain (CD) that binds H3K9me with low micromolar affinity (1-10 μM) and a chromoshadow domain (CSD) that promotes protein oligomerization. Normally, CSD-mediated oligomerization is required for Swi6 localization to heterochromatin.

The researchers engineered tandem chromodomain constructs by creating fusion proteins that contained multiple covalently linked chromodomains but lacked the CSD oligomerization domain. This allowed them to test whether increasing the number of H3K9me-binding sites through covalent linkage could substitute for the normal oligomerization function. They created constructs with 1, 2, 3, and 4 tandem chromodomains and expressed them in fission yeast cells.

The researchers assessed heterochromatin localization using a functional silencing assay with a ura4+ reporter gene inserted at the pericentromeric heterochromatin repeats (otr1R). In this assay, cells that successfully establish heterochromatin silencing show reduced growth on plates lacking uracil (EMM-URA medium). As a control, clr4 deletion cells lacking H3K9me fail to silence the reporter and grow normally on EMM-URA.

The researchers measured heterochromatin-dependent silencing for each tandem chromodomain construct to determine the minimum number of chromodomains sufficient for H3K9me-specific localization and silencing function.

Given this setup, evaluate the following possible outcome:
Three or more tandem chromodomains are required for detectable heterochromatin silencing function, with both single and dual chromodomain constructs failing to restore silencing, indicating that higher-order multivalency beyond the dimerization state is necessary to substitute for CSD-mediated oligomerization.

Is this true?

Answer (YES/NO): NO